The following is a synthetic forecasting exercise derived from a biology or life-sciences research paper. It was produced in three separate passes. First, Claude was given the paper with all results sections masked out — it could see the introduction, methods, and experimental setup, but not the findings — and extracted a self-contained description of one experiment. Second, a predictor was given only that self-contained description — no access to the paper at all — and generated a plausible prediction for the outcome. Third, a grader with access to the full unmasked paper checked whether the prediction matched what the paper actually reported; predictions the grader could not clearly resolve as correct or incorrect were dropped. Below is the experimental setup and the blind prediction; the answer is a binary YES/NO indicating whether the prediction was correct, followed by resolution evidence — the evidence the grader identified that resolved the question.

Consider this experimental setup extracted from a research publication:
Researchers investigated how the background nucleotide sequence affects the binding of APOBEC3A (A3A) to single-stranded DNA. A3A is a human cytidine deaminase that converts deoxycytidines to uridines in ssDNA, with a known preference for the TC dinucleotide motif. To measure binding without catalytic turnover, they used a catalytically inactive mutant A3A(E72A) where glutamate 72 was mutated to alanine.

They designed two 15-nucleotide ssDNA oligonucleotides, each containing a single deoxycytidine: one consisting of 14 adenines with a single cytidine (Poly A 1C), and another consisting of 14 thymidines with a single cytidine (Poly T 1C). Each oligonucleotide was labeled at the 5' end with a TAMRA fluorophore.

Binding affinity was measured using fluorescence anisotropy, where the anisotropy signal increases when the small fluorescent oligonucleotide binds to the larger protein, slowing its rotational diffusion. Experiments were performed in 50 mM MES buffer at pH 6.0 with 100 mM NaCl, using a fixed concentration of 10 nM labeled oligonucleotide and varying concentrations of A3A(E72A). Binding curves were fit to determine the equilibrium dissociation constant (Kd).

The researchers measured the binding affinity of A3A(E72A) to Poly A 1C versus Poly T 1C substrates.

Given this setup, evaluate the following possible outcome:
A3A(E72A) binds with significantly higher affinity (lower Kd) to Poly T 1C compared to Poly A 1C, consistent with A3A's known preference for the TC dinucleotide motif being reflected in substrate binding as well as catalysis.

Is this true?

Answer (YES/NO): YES